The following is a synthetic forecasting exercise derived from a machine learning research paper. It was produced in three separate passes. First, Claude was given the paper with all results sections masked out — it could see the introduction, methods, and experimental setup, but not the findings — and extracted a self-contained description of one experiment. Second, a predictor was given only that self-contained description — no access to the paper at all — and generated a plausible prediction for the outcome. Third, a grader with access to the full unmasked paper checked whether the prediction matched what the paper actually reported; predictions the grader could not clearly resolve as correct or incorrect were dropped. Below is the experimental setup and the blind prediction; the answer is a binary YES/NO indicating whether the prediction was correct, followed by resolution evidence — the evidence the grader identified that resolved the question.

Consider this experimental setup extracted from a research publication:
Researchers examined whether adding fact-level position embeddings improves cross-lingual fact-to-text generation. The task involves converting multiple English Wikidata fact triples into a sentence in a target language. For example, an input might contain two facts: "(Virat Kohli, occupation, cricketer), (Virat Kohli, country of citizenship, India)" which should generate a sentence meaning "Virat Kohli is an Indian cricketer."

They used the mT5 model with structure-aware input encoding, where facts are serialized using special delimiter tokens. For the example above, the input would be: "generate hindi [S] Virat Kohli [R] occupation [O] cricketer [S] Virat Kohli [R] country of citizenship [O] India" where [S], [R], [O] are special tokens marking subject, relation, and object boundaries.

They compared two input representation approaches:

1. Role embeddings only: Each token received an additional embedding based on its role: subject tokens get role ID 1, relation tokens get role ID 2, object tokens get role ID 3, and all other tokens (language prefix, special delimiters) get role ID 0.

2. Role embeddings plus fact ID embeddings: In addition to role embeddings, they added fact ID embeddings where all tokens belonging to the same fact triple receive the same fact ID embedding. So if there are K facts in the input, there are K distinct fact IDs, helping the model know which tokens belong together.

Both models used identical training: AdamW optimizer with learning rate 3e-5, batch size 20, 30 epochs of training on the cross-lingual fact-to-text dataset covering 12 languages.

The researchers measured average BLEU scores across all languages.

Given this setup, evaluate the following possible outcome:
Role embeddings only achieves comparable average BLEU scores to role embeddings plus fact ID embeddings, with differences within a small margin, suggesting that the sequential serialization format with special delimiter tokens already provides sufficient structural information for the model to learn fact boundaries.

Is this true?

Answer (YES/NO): YES